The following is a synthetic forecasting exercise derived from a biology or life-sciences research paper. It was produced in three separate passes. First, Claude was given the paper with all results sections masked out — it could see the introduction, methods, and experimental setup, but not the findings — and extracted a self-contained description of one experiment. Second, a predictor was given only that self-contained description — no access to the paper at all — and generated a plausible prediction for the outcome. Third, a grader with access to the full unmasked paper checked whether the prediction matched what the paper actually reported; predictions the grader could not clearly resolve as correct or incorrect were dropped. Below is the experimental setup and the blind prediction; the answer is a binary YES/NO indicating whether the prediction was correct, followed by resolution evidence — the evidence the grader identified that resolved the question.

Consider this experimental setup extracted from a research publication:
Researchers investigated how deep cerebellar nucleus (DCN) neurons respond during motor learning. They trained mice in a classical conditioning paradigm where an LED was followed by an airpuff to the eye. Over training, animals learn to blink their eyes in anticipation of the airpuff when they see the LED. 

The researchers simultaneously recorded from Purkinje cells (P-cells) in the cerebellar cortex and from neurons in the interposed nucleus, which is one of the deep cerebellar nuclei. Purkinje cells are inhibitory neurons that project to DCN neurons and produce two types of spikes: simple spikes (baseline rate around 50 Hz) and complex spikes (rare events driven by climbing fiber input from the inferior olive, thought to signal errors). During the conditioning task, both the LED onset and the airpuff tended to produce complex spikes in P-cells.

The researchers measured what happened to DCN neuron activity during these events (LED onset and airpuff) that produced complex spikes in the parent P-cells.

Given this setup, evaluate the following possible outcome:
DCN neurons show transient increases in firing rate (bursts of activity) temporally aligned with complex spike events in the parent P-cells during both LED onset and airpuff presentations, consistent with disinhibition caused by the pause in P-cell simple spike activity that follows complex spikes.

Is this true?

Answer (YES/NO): NO